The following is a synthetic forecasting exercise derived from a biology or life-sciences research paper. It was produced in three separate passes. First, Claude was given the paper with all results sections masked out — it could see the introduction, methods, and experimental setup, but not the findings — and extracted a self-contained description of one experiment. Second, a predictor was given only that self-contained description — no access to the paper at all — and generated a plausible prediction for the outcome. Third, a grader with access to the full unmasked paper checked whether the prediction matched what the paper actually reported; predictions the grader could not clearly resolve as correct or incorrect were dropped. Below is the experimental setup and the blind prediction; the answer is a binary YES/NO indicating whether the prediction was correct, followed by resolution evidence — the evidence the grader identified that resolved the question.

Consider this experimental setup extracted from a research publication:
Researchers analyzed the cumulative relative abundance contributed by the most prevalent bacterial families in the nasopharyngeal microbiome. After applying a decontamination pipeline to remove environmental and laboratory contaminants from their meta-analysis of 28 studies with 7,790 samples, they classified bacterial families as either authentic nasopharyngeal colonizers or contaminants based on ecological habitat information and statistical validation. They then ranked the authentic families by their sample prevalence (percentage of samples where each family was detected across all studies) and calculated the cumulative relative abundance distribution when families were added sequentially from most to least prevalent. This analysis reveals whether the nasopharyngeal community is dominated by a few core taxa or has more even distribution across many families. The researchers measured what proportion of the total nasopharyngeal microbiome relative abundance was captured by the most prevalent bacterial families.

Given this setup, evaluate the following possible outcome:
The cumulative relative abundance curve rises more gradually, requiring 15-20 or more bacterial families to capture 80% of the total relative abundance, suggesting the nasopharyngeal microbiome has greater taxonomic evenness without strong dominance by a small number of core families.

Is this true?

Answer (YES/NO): NO